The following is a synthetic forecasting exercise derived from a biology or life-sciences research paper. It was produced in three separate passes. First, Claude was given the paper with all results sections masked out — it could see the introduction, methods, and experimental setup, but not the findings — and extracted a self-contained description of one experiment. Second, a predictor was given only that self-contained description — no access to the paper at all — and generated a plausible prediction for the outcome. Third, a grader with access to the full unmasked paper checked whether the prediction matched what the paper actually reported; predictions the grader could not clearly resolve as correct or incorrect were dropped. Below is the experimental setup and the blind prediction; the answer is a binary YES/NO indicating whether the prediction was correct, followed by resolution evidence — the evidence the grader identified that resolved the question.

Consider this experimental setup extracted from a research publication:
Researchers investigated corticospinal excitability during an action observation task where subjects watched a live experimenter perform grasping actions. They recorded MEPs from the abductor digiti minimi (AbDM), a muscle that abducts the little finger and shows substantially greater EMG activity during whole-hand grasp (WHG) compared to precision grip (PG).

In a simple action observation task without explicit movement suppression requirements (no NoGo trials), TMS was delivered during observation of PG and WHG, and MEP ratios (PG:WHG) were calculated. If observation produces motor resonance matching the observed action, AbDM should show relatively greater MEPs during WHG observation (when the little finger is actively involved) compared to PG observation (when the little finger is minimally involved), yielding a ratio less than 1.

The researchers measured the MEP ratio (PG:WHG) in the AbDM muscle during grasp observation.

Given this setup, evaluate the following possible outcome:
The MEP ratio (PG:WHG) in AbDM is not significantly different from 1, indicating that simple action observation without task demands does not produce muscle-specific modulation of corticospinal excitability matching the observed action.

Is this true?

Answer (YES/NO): NO